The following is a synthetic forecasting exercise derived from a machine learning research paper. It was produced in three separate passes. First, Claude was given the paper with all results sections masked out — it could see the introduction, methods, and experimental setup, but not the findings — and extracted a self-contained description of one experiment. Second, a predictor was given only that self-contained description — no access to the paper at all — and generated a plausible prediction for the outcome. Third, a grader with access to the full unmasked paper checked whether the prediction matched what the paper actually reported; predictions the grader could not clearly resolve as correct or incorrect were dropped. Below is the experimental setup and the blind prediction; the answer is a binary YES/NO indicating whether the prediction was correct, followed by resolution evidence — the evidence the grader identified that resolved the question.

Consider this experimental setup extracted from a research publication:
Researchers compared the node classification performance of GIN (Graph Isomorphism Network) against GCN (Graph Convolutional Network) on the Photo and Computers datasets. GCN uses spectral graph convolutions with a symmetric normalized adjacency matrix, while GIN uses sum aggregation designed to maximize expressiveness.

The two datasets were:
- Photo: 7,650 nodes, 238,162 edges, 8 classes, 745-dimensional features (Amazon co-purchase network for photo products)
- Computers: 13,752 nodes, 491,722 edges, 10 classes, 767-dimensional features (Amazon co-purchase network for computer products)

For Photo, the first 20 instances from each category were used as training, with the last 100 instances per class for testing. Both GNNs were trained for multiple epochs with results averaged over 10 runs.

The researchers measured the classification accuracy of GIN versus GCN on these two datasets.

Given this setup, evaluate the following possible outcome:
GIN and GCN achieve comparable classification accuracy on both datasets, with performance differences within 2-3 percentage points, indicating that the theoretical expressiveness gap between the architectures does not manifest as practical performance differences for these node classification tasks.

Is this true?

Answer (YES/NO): NO